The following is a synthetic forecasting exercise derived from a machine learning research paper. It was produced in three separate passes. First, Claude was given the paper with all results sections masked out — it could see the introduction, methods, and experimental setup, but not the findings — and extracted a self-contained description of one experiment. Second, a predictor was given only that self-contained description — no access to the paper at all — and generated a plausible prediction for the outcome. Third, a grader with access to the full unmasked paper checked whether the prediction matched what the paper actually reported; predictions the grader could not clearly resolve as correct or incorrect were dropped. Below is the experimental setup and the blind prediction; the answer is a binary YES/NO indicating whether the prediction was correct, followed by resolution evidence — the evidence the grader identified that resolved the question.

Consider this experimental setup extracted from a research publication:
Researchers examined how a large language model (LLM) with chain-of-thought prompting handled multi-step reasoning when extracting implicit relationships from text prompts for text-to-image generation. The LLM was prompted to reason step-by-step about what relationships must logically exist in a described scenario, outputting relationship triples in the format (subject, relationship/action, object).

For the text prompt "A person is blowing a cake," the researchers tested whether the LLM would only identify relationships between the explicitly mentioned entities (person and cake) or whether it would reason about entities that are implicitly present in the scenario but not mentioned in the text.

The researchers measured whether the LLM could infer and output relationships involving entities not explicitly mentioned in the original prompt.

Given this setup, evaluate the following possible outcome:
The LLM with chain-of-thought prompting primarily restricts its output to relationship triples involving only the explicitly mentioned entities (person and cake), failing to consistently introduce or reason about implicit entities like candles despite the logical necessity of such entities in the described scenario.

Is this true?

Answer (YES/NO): NO